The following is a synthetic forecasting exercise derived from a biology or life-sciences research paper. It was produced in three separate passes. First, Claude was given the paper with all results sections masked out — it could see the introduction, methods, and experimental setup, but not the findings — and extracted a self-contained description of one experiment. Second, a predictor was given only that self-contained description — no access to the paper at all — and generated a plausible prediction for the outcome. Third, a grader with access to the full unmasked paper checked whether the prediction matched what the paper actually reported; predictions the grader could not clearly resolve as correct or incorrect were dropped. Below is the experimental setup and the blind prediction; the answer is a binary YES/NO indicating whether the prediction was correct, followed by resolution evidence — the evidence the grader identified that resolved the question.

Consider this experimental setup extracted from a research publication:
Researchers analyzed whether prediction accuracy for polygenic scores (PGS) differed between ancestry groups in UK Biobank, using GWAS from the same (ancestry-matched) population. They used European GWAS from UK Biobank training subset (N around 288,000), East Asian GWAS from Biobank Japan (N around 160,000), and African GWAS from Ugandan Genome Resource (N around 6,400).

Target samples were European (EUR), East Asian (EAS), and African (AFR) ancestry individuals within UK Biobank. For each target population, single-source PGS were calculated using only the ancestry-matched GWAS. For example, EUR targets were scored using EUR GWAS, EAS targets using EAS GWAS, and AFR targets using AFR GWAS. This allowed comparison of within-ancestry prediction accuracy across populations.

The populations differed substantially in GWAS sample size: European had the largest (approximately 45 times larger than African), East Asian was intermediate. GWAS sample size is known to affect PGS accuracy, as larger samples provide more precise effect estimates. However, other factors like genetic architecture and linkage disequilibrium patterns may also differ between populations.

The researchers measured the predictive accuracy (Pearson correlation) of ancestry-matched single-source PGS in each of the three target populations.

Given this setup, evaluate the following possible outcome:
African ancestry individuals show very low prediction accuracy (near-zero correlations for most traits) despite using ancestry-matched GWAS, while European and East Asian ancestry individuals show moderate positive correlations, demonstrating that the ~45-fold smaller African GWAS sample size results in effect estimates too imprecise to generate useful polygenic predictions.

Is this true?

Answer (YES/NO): NO